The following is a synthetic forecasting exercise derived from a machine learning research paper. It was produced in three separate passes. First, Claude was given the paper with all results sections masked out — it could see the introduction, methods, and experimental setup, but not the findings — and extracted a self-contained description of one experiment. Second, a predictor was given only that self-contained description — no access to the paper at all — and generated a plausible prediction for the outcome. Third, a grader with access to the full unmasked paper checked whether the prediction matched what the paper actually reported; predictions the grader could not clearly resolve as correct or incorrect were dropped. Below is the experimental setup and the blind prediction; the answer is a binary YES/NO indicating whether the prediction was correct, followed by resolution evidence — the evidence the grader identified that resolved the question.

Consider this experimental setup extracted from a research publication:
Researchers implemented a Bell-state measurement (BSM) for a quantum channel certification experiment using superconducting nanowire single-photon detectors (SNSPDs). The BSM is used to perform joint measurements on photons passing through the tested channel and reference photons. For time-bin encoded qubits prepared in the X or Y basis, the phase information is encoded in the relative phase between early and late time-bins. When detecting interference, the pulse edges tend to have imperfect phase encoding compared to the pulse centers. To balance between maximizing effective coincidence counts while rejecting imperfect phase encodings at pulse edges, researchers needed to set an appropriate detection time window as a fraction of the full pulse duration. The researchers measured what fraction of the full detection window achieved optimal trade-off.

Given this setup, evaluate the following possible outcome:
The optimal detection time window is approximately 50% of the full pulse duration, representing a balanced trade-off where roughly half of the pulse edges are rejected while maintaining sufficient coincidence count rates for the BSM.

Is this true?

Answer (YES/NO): NO